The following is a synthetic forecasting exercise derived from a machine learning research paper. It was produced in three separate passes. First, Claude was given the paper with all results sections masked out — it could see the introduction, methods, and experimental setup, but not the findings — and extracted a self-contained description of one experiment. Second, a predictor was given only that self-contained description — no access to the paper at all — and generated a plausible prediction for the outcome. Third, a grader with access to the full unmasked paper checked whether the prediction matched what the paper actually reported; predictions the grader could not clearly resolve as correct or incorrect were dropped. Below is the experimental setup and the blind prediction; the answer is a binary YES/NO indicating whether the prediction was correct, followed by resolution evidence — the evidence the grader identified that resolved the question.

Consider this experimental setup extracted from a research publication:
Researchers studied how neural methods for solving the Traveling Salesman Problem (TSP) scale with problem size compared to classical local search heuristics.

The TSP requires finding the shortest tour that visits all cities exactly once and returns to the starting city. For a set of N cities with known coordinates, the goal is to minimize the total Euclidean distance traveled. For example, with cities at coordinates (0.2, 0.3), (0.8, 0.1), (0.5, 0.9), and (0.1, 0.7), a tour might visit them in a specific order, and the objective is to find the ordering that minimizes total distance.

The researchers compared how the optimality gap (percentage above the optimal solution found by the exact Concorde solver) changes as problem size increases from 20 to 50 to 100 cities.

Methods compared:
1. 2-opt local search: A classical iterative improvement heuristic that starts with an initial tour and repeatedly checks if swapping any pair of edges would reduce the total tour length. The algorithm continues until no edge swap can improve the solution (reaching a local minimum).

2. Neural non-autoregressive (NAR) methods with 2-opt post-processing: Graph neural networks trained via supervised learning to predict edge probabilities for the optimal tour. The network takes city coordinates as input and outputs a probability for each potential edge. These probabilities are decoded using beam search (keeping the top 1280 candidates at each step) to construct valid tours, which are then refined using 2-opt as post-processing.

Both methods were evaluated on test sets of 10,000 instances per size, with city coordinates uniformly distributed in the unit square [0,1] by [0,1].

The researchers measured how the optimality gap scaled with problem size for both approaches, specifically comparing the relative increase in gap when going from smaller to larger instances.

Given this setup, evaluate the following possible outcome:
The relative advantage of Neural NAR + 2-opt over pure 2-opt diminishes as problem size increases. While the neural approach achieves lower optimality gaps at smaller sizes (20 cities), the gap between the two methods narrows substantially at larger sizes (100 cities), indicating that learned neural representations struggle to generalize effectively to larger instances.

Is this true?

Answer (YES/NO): NO